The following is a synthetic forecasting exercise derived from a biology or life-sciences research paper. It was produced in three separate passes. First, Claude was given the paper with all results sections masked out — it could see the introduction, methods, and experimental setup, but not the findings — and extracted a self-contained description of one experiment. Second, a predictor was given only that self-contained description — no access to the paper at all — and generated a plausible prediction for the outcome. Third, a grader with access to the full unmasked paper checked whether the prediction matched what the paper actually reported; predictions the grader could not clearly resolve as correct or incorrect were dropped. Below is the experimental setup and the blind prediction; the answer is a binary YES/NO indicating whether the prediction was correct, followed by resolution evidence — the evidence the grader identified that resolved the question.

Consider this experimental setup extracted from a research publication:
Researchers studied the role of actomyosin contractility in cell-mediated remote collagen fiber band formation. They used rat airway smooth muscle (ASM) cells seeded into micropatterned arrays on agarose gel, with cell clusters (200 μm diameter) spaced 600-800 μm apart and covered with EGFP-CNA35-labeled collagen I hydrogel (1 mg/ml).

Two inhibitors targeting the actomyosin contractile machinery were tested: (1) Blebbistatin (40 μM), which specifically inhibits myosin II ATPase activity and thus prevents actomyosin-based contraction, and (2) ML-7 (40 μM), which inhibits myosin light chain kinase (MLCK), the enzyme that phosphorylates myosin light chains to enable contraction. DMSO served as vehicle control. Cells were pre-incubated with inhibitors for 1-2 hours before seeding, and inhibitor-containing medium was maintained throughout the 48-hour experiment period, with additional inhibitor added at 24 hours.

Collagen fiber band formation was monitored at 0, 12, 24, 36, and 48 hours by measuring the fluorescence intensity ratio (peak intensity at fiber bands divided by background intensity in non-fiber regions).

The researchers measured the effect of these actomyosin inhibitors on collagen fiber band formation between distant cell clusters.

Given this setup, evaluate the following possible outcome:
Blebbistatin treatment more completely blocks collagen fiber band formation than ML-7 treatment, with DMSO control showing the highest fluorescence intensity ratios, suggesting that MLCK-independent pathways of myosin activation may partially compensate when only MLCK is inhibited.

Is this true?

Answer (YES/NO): NO